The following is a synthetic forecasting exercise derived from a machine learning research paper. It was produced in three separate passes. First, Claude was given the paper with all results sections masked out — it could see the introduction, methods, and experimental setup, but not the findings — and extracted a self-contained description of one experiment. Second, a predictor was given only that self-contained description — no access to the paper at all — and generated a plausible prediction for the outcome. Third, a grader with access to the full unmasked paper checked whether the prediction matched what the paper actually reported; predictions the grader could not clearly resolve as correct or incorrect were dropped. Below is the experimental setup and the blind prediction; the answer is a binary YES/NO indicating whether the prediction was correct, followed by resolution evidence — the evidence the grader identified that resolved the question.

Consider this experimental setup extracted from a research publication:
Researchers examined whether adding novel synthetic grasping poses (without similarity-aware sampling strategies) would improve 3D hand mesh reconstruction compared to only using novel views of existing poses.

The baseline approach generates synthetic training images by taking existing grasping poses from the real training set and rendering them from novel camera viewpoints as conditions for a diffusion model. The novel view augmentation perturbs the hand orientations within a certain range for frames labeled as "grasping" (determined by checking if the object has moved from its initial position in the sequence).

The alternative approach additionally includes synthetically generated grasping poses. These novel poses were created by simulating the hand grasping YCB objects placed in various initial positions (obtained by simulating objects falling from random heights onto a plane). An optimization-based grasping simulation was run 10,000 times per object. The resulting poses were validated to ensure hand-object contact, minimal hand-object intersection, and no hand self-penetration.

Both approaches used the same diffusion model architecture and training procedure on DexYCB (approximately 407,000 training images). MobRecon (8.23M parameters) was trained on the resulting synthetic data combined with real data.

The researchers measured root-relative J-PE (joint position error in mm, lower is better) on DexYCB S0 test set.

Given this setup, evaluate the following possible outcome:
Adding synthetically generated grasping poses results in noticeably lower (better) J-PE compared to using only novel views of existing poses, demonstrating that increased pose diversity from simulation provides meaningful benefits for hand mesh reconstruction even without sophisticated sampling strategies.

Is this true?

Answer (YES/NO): YES